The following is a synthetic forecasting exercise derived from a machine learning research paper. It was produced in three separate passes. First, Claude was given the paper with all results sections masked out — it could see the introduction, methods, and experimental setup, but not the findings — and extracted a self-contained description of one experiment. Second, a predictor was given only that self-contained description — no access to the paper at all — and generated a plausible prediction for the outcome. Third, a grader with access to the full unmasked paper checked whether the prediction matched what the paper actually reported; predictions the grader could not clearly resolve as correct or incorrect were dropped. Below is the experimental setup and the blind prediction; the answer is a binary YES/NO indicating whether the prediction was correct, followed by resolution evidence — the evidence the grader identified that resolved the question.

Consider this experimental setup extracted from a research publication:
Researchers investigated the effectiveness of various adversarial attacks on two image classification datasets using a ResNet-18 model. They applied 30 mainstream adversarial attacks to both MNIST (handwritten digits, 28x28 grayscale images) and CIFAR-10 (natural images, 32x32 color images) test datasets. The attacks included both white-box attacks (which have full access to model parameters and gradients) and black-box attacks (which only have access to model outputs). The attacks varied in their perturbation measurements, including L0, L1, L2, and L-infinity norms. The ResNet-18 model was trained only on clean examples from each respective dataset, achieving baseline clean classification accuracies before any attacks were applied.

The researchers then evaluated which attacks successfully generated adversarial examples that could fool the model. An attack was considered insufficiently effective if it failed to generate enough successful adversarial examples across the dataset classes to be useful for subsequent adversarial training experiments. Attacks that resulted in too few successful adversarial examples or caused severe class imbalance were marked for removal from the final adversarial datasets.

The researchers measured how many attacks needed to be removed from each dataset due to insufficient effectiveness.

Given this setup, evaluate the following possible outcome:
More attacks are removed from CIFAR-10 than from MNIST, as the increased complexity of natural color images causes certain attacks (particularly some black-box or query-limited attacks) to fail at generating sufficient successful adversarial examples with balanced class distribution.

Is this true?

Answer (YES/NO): NO